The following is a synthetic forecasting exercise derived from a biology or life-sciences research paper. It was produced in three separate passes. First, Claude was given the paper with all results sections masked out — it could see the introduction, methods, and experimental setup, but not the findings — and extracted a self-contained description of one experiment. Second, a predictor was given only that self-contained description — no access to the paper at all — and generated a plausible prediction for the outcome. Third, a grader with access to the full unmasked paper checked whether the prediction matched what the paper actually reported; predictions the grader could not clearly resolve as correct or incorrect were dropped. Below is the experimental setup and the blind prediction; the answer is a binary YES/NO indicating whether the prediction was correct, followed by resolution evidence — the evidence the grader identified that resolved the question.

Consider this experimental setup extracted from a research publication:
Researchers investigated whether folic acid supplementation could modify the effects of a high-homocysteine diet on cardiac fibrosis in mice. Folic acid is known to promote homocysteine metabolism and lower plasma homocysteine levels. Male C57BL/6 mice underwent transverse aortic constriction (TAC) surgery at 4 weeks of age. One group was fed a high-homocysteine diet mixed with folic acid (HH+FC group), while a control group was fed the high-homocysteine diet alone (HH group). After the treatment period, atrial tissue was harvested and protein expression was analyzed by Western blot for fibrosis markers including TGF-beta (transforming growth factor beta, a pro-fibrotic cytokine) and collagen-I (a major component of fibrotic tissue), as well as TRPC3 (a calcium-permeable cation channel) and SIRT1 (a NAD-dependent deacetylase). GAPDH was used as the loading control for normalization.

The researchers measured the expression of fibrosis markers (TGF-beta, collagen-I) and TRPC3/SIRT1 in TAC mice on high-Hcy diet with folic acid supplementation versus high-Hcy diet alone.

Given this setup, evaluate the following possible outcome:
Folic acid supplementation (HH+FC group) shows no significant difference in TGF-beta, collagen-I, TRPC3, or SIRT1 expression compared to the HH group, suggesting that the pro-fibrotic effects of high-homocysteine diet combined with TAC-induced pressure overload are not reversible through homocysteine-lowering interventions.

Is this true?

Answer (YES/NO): YES